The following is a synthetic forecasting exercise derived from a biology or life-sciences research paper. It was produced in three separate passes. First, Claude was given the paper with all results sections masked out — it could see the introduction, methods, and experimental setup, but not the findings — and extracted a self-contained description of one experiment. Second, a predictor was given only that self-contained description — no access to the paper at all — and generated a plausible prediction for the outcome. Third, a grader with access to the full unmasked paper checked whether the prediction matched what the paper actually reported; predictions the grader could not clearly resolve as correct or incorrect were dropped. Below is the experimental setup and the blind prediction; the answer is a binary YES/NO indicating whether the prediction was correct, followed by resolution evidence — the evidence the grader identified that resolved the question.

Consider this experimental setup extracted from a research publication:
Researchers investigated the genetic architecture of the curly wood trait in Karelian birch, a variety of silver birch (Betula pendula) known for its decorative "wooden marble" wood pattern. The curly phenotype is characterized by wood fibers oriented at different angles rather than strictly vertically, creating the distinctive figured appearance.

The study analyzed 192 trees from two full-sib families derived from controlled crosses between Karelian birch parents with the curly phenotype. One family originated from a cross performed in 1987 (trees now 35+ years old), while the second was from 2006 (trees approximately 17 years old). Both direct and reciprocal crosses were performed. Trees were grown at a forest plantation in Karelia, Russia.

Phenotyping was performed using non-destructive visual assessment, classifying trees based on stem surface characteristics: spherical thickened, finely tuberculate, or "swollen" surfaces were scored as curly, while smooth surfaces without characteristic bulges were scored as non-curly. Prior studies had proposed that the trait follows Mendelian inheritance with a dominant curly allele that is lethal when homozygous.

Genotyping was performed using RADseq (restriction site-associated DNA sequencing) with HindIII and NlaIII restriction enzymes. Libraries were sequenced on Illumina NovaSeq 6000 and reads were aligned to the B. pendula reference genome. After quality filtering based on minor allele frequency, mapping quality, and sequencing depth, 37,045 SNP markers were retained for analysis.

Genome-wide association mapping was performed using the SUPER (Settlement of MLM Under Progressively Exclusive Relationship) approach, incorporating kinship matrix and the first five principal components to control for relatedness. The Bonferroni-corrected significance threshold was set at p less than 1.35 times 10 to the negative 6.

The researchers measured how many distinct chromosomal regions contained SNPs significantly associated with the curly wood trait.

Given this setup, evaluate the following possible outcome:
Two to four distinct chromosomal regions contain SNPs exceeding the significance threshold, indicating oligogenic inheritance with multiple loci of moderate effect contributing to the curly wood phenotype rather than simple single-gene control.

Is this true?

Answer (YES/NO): NO